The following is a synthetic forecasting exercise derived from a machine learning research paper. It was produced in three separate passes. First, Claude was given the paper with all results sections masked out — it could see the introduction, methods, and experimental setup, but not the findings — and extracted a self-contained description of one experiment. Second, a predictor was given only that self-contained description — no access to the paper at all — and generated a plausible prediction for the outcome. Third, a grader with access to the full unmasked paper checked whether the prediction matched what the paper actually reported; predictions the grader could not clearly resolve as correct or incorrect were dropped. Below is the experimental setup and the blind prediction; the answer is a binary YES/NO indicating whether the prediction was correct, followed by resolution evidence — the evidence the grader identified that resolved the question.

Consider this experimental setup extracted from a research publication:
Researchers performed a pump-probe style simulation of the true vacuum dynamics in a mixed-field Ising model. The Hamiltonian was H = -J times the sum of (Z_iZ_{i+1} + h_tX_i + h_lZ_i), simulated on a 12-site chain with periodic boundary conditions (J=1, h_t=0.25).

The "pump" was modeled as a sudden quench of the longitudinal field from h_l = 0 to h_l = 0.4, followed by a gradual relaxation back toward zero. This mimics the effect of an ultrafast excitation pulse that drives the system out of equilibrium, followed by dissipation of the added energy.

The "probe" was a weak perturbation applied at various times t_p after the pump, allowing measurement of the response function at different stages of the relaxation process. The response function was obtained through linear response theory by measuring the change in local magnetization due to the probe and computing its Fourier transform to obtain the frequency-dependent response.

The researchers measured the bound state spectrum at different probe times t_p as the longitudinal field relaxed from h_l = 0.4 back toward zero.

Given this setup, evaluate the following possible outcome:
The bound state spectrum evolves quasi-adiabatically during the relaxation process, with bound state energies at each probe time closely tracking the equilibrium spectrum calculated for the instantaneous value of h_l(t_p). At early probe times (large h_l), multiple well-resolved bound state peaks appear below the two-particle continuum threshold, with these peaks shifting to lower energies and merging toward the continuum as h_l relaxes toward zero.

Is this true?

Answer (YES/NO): NO